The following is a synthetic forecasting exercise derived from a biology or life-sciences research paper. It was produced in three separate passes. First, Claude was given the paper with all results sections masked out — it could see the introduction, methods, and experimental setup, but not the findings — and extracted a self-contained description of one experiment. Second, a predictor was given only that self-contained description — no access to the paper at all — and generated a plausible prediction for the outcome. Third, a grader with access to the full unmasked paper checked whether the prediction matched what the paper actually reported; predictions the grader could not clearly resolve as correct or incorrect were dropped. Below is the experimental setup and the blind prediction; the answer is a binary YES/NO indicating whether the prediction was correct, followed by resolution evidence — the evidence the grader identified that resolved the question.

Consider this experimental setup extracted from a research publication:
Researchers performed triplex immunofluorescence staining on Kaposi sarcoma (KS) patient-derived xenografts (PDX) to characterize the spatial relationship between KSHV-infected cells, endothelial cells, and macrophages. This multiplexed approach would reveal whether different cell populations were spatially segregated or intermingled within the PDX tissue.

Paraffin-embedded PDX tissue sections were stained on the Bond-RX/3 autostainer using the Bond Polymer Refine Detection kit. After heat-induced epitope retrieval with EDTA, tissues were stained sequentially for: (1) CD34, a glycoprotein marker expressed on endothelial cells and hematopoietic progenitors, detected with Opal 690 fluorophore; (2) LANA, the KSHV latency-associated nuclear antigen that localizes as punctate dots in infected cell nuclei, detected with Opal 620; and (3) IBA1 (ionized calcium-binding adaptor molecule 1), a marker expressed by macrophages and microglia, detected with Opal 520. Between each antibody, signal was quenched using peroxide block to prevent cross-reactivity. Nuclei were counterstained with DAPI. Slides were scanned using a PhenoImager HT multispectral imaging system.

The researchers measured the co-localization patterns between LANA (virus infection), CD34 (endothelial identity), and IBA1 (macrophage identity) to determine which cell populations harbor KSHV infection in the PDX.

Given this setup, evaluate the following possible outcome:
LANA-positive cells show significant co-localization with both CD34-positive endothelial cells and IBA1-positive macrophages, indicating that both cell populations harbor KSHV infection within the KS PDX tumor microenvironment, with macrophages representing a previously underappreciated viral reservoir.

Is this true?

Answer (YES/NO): NO